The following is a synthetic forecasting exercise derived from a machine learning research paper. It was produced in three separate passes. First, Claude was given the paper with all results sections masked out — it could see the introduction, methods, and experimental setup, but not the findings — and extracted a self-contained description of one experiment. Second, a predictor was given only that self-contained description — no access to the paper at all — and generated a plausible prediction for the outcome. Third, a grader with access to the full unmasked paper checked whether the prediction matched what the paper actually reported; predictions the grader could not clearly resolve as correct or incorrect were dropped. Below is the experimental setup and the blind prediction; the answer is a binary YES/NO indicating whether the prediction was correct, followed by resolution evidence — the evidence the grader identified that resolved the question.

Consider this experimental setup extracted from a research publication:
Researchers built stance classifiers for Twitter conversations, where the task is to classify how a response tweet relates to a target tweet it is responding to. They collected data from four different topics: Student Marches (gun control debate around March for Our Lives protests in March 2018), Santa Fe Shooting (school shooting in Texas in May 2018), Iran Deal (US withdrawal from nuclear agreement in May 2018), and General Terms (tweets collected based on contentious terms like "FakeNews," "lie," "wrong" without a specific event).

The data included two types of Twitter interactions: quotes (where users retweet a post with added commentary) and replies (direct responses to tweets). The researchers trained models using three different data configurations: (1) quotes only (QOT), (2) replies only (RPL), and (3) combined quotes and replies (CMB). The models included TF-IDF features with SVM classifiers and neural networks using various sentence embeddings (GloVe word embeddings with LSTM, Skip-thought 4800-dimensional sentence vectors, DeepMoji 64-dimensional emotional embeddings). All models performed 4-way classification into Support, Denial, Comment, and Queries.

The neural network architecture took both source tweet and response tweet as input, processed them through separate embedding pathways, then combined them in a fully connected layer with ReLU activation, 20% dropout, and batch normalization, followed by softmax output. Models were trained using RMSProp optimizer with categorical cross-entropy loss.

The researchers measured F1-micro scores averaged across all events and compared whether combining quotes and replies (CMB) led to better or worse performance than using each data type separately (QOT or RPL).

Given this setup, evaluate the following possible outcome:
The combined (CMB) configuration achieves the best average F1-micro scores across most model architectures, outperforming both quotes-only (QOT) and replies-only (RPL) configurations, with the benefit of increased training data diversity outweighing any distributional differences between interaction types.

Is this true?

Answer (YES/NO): NO